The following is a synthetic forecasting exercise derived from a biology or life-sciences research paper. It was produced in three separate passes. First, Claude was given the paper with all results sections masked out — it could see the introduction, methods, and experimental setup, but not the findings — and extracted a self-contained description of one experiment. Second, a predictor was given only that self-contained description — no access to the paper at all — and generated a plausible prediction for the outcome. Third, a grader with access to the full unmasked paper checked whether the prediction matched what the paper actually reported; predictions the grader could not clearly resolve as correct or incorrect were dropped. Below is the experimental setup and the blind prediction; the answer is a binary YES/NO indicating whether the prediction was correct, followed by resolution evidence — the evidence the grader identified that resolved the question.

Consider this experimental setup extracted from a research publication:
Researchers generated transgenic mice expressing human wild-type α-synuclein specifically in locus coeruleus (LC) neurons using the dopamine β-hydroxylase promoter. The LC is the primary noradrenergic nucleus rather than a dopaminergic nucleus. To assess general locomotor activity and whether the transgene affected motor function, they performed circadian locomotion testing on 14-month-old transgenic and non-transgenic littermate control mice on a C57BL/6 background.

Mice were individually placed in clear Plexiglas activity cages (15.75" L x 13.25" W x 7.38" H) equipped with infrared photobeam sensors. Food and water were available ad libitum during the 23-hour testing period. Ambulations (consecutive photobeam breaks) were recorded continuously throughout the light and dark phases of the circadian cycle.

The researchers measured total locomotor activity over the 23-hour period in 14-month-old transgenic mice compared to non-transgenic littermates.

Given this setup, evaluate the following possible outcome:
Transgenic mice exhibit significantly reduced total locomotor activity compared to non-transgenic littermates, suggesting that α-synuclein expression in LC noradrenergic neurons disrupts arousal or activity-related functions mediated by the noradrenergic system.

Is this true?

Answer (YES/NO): NO